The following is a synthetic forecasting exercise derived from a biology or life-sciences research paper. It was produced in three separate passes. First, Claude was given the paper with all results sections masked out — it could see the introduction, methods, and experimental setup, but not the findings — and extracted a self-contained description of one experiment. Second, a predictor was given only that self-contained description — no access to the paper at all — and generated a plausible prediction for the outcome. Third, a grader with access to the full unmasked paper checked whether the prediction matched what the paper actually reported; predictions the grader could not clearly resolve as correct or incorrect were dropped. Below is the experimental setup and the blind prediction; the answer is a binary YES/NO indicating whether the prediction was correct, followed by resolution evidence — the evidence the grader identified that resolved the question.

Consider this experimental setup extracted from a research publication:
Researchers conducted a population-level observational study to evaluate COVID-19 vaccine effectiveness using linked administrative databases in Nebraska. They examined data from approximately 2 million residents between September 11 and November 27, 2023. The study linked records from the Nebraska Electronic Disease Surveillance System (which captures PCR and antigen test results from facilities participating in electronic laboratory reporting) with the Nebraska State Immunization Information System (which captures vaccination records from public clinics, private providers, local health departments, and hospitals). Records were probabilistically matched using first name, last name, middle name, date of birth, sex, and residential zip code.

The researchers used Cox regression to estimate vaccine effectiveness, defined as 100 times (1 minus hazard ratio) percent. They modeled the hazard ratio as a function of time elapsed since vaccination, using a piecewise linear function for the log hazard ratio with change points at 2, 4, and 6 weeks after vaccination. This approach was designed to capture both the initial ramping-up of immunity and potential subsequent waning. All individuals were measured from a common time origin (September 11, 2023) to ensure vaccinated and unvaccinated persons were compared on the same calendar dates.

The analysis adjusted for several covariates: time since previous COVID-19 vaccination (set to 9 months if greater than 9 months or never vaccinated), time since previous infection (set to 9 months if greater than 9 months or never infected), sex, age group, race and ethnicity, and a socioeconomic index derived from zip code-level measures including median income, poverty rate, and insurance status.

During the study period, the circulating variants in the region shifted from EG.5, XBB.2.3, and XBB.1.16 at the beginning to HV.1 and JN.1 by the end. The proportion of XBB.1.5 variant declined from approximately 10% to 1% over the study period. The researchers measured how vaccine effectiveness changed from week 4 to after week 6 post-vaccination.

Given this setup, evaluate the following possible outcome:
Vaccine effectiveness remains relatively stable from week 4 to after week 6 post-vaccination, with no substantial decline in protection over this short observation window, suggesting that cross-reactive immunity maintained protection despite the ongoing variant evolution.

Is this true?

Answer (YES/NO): NO